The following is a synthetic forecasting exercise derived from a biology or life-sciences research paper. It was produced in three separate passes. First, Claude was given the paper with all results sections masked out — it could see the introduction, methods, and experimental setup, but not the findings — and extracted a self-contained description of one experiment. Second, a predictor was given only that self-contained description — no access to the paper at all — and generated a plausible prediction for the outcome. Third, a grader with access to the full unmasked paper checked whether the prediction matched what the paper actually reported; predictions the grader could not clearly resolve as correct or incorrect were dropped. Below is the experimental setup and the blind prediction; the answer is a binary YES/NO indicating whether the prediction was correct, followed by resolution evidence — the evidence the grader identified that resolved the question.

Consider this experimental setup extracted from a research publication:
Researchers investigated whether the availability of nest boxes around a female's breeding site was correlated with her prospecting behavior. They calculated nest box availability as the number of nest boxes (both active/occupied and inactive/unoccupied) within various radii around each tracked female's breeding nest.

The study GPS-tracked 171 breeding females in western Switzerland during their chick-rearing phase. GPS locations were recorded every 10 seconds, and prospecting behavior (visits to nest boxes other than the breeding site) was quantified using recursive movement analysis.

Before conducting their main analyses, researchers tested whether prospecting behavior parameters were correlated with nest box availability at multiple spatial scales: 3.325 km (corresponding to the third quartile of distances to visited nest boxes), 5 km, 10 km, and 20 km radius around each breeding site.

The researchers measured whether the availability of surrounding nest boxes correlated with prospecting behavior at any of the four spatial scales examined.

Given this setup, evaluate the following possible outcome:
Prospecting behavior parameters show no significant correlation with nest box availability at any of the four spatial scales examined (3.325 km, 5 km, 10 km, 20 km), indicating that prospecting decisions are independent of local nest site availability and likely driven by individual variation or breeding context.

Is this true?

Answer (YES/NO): YES